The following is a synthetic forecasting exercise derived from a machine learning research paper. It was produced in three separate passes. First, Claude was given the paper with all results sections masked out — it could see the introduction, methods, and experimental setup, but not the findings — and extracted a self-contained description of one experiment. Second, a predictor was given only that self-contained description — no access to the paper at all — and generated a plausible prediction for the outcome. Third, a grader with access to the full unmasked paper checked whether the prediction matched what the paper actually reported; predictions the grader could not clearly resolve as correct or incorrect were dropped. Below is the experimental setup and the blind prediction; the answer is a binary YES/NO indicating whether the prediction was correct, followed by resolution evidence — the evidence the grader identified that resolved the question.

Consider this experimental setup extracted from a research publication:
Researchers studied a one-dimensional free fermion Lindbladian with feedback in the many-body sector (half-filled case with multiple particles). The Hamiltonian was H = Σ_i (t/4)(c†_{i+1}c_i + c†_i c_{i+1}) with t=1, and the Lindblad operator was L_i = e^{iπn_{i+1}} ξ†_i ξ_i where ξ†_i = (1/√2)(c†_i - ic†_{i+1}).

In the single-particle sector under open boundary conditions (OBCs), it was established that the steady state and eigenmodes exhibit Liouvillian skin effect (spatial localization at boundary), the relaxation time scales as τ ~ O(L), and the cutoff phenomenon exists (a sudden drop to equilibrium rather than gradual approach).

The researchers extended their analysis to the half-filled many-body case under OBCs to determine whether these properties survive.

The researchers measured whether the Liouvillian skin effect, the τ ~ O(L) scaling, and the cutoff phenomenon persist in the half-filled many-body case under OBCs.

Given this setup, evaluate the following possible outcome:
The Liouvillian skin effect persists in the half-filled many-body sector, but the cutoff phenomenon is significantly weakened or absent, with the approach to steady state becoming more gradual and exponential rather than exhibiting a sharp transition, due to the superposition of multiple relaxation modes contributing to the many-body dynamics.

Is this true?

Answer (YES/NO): NO